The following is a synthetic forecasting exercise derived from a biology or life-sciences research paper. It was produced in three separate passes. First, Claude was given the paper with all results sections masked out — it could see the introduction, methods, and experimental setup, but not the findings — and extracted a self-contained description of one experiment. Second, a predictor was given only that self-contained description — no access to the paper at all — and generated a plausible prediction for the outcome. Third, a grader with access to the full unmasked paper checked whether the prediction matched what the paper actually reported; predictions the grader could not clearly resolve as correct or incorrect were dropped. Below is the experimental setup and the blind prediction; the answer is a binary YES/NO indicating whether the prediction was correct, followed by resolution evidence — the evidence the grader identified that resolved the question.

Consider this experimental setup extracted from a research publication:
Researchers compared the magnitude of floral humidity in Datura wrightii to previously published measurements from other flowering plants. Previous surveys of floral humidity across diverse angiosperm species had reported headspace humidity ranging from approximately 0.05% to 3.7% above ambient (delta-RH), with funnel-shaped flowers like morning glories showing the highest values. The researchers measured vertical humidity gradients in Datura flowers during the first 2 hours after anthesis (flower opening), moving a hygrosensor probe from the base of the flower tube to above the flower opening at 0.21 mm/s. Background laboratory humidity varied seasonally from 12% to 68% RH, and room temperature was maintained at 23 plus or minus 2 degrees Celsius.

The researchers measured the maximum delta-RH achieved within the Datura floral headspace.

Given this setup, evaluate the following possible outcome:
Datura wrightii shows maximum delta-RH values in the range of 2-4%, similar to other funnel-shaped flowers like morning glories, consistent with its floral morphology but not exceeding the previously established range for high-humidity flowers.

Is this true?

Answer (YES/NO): NO